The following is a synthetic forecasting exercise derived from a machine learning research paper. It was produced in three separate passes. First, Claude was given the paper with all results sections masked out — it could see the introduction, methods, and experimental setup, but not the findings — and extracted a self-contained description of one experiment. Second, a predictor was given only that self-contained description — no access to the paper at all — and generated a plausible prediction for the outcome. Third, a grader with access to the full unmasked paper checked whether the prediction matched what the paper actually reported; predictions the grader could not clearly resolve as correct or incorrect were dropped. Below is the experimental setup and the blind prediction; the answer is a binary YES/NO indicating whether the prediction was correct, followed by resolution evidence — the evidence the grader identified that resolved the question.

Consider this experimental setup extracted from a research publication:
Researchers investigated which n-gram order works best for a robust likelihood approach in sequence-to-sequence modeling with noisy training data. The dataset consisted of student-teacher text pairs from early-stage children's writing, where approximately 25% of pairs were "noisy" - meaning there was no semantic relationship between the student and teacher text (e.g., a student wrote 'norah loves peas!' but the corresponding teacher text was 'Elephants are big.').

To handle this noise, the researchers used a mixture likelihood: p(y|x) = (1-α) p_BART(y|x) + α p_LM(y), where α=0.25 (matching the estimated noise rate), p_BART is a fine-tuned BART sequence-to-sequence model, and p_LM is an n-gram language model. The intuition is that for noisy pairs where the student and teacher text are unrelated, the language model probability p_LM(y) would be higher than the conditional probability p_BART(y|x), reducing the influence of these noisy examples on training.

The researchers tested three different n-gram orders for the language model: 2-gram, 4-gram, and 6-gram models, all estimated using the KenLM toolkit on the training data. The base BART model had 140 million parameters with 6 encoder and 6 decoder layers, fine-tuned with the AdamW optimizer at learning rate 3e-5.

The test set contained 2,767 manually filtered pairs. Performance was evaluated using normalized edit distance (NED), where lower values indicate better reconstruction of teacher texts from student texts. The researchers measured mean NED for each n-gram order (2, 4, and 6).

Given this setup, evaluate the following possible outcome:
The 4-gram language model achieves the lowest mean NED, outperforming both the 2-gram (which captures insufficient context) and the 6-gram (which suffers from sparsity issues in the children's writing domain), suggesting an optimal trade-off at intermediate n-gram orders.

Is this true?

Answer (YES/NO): NO